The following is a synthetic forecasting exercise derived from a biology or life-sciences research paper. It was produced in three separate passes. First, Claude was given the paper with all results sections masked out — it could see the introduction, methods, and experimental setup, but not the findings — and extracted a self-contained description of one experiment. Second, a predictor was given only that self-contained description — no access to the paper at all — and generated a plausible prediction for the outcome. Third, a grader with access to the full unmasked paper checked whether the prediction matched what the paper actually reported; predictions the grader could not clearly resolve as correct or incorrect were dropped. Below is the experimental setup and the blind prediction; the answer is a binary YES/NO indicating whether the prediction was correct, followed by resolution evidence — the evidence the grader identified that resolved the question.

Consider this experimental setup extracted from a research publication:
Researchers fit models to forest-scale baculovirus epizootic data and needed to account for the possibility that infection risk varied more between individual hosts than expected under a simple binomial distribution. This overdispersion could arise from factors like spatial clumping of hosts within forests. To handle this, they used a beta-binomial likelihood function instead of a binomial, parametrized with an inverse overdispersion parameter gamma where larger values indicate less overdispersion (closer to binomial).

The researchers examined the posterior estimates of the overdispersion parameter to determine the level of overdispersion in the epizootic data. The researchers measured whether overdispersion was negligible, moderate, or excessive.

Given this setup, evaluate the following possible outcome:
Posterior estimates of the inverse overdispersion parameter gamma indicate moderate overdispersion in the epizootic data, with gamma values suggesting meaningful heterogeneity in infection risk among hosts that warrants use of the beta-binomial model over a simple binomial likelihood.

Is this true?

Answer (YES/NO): YES